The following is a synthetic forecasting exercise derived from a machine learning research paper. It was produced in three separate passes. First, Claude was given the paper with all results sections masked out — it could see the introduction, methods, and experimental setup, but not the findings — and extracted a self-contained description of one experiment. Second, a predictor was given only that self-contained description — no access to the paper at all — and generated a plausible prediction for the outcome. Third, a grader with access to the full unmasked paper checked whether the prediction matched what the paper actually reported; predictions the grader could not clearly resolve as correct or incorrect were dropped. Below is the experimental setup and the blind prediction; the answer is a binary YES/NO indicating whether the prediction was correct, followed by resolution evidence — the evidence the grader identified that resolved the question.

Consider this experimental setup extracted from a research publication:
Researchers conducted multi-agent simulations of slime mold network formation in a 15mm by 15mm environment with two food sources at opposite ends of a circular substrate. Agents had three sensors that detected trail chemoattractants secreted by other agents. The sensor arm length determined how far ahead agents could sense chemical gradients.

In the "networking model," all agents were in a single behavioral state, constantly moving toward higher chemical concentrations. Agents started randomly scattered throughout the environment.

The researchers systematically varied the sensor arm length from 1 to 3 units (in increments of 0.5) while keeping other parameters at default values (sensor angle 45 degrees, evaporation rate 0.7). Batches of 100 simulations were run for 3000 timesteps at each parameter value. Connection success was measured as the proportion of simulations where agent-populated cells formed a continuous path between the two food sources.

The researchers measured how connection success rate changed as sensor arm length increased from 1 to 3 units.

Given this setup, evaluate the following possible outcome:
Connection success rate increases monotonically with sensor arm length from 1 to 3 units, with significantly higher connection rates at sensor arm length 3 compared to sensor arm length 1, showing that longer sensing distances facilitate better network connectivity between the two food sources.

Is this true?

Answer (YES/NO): NO